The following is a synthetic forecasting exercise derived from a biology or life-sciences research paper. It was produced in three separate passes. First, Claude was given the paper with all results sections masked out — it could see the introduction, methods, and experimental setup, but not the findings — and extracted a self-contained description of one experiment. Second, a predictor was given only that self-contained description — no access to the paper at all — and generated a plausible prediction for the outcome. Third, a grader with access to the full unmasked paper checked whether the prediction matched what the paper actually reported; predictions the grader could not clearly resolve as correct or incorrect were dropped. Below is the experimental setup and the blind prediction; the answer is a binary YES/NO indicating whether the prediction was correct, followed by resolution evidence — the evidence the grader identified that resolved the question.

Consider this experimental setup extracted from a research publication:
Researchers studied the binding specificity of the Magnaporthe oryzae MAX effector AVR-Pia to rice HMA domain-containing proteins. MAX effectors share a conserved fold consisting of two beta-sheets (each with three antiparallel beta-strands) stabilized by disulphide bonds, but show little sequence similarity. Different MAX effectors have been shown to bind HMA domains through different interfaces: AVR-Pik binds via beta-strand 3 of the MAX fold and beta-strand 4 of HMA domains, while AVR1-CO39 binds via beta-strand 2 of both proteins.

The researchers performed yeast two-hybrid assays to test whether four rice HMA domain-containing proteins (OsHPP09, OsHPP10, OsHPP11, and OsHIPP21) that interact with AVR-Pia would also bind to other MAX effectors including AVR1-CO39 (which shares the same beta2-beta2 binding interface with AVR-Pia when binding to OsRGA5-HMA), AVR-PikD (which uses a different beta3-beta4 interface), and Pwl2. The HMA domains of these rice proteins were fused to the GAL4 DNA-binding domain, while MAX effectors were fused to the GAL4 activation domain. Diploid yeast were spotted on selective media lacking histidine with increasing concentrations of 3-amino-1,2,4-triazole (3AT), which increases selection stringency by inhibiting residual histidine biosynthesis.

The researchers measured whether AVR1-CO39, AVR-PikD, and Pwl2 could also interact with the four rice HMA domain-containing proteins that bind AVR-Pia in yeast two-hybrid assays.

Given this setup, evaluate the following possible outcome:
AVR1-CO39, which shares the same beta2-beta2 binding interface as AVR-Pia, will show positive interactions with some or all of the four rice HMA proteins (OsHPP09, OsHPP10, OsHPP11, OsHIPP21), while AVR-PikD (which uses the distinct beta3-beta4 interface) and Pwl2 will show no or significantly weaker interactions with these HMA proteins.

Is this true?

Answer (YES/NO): NO